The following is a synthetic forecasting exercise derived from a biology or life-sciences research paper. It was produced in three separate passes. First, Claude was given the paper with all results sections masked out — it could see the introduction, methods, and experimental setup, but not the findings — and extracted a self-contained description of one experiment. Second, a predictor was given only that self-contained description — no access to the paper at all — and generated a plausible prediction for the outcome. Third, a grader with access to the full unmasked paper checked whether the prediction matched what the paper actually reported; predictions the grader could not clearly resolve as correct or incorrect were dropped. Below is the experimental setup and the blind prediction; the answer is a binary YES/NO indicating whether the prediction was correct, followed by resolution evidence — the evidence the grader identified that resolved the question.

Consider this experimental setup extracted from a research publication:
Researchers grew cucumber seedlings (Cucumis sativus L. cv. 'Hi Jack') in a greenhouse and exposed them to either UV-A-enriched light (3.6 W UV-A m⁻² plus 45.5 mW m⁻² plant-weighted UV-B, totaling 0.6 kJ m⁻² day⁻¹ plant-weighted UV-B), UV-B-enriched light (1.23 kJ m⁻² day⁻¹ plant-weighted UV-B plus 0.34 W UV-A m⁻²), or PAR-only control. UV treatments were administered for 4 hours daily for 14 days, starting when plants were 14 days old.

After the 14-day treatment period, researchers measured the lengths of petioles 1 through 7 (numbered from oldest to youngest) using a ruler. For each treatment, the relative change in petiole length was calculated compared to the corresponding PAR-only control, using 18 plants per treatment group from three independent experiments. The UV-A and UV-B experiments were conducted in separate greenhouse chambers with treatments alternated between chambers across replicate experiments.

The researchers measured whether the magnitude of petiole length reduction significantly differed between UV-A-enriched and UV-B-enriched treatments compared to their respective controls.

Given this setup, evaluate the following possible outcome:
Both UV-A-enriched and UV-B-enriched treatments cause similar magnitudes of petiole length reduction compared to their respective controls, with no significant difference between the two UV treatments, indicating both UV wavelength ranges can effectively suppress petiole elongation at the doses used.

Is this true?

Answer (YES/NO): NO